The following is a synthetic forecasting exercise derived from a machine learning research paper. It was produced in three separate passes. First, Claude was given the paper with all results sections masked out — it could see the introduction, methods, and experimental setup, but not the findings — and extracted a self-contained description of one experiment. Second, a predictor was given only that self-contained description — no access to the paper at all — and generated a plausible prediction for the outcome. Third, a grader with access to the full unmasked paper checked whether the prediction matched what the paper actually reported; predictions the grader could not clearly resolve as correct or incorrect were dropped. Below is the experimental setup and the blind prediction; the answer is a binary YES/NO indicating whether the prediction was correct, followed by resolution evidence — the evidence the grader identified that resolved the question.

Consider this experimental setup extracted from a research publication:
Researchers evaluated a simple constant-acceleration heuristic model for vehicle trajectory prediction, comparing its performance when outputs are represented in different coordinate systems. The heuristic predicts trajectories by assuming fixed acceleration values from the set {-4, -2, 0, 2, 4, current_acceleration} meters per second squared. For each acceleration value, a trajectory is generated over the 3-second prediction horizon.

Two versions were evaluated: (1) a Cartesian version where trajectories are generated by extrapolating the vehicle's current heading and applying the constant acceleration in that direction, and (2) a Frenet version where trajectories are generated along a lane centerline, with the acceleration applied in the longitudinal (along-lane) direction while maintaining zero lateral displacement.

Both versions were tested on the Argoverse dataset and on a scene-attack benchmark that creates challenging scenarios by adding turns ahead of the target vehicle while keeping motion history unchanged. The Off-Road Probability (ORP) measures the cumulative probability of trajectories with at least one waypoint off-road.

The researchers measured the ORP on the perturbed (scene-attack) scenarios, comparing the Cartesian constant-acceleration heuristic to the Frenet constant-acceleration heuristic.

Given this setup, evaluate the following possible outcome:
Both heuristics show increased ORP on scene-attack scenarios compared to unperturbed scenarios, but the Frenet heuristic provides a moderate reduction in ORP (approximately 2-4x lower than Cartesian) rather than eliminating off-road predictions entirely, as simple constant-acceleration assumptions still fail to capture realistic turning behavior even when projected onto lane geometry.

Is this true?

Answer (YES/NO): NO